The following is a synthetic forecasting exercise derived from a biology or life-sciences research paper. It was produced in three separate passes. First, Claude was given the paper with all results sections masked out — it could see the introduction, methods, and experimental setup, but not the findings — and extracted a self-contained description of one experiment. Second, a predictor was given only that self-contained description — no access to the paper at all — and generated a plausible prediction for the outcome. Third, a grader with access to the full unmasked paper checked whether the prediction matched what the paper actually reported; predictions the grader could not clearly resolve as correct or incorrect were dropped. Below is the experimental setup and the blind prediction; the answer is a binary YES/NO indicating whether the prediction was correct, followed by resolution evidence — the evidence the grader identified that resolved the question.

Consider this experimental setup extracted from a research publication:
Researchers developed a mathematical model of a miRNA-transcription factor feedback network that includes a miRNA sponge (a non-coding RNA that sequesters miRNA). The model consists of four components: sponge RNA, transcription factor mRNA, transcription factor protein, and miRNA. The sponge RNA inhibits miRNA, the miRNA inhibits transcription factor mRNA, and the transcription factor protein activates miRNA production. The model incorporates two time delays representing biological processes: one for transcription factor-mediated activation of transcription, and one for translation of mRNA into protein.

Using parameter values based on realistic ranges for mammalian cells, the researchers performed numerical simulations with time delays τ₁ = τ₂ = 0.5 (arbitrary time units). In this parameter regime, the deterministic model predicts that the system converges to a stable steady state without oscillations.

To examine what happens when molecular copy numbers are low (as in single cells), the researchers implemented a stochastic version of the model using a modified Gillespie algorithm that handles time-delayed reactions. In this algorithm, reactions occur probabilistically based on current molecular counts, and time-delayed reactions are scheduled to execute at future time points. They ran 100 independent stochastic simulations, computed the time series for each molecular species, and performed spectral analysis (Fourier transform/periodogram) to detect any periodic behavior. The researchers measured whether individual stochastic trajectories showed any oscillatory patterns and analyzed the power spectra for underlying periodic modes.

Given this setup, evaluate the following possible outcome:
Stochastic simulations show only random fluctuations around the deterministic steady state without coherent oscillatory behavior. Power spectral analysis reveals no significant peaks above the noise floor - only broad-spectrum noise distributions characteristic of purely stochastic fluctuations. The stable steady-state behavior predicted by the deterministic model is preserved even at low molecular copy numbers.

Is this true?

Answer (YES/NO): NO